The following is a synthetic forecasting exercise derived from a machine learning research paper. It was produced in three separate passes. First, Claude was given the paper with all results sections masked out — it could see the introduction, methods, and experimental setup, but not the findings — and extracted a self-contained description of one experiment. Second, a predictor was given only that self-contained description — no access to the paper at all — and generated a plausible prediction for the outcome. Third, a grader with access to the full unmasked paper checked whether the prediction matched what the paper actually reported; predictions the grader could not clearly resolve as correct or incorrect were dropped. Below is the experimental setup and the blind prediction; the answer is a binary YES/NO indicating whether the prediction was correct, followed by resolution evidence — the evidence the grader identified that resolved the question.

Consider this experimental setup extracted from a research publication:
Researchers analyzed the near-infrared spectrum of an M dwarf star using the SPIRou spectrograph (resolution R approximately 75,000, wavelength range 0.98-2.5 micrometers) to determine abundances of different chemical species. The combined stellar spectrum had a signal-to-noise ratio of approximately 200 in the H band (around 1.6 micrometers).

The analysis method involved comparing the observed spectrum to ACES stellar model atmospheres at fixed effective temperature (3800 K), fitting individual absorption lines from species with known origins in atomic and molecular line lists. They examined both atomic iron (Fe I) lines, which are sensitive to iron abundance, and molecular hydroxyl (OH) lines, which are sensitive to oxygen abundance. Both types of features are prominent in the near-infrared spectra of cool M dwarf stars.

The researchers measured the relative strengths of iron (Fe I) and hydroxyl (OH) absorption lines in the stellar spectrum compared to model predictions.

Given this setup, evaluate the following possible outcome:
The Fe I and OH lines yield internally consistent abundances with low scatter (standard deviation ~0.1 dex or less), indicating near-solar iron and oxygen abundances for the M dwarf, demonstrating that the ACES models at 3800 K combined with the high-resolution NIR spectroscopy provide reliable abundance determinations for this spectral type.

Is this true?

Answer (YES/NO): NO